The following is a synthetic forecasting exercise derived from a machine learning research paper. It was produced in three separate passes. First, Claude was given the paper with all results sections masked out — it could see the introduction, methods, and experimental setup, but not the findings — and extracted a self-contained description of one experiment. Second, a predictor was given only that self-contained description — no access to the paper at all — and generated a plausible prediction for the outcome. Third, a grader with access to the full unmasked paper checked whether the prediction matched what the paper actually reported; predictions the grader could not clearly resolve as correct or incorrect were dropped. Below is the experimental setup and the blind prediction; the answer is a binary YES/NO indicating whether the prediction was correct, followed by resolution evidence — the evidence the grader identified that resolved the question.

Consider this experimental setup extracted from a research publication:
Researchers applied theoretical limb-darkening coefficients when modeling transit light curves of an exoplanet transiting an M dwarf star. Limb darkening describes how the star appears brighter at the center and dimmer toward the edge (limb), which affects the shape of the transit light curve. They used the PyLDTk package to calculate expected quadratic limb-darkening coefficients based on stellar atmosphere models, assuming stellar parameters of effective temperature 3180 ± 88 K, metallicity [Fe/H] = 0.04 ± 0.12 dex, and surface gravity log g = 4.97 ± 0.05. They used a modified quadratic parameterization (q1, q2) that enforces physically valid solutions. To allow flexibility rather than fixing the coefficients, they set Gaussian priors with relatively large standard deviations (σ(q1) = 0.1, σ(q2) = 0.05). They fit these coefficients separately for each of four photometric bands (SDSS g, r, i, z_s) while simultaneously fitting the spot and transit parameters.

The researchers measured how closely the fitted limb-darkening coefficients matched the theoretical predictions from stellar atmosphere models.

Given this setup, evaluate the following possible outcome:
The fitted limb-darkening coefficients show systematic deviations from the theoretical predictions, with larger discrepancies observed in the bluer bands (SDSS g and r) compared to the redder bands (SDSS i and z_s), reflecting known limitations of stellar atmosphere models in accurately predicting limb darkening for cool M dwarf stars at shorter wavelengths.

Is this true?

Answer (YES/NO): NO